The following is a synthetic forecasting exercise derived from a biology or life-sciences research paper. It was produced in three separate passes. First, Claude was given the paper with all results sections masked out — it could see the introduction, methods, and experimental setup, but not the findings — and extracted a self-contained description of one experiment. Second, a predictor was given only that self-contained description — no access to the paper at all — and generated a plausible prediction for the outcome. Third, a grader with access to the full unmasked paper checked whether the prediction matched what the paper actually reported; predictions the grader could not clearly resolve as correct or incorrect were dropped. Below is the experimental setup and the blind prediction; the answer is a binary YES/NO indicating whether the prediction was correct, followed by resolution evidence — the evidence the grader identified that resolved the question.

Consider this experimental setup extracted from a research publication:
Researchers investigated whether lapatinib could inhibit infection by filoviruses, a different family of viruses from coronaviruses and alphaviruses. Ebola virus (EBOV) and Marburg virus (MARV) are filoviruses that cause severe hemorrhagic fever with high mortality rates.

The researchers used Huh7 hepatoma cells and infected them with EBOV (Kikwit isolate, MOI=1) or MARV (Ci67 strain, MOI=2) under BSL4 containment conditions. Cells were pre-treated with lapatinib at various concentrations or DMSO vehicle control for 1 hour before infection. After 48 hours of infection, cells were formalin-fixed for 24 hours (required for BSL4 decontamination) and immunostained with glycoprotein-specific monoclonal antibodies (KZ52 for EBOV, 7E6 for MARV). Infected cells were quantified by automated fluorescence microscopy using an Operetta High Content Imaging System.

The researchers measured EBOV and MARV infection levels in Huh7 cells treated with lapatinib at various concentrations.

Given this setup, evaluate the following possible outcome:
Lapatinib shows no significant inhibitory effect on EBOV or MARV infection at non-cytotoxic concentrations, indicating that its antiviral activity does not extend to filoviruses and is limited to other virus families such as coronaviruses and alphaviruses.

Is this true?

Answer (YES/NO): NO